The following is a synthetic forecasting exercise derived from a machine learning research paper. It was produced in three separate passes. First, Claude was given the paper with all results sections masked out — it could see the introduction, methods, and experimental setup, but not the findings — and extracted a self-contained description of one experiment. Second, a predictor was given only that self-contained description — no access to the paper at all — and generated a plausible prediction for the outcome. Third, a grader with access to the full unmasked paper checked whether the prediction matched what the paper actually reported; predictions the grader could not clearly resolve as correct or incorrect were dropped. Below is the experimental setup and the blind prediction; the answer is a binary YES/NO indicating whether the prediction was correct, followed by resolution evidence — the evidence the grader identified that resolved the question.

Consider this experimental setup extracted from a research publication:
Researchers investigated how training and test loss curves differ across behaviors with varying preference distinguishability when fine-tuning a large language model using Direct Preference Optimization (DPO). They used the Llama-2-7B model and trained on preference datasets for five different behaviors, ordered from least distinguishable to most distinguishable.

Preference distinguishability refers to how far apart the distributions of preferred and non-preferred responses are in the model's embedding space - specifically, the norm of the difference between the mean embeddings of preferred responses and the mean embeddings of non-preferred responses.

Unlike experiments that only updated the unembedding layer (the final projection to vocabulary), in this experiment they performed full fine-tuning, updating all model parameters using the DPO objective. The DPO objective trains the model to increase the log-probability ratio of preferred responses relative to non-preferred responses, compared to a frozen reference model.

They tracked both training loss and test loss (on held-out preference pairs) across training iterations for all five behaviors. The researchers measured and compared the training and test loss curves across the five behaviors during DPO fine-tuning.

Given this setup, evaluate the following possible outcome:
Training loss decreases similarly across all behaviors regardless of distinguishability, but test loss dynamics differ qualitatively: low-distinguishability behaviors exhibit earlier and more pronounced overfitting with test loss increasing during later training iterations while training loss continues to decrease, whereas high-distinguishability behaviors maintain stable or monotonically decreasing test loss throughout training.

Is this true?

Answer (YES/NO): NO